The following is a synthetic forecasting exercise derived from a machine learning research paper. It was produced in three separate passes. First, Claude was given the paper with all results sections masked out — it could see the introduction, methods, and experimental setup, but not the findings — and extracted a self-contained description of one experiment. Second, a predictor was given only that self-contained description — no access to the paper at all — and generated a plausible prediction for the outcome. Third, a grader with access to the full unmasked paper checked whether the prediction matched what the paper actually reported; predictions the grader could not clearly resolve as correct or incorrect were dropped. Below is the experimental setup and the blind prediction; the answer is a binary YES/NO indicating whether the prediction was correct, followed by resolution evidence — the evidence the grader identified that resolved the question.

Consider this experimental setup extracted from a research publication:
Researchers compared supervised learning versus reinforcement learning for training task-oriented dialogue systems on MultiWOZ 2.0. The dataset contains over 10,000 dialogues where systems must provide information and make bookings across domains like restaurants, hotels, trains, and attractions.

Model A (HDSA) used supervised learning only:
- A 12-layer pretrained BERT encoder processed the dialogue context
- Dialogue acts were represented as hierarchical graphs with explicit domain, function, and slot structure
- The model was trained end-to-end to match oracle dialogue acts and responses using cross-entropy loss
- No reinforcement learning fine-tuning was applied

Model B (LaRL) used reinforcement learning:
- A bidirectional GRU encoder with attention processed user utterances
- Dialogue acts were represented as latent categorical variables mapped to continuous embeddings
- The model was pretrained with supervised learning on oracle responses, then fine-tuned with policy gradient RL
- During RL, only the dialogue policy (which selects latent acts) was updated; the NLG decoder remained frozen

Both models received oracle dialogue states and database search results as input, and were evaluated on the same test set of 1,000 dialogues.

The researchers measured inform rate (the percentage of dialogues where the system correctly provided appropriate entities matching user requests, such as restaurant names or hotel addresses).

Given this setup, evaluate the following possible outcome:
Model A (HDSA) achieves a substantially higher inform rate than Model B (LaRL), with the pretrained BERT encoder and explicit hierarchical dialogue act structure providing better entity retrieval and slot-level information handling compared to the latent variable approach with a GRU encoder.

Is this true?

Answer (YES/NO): NO